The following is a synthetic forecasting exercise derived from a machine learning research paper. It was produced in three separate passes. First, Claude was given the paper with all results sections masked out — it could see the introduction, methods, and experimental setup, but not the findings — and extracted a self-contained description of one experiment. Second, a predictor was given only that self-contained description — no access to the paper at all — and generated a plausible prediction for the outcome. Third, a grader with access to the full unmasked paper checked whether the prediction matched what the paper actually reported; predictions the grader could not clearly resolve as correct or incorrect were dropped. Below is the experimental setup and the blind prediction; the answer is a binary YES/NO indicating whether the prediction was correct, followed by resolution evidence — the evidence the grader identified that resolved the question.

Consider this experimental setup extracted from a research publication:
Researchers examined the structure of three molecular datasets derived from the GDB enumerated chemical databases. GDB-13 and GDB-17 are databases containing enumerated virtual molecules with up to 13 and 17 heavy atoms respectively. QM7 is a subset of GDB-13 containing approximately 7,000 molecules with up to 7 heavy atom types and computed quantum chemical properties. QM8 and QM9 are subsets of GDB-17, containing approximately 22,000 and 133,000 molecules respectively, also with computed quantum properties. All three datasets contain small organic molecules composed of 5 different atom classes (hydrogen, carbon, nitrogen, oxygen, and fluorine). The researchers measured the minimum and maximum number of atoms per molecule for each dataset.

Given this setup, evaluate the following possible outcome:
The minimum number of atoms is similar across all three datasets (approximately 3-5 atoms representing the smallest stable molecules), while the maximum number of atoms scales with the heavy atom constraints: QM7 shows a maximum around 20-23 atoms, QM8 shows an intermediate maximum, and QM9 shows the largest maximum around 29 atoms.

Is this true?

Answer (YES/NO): YES